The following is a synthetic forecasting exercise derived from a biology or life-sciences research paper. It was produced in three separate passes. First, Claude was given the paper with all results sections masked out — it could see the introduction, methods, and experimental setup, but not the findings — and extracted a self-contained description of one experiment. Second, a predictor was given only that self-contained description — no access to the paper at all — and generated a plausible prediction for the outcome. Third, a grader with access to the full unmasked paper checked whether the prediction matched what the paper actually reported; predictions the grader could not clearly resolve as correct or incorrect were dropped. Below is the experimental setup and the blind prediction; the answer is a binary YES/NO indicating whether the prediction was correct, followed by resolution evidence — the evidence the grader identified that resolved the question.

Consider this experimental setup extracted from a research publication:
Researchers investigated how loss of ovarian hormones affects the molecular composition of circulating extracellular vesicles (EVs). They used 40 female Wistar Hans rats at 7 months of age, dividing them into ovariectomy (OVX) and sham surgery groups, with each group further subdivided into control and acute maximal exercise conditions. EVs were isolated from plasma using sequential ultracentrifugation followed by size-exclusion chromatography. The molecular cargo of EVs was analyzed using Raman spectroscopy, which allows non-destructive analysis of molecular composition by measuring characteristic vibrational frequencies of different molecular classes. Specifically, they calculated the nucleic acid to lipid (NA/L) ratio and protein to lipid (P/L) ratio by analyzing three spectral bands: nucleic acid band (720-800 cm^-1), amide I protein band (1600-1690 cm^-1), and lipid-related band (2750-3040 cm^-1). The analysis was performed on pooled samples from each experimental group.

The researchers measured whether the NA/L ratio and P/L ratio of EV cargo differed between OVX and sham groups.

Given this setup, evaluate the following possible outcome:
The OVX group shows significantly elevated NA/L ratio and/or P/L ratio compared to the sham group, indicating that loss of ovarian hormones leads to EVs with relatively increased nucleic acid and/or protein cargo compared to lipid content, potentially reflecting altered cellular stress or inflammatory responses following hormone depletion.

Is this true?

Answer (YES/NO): NO